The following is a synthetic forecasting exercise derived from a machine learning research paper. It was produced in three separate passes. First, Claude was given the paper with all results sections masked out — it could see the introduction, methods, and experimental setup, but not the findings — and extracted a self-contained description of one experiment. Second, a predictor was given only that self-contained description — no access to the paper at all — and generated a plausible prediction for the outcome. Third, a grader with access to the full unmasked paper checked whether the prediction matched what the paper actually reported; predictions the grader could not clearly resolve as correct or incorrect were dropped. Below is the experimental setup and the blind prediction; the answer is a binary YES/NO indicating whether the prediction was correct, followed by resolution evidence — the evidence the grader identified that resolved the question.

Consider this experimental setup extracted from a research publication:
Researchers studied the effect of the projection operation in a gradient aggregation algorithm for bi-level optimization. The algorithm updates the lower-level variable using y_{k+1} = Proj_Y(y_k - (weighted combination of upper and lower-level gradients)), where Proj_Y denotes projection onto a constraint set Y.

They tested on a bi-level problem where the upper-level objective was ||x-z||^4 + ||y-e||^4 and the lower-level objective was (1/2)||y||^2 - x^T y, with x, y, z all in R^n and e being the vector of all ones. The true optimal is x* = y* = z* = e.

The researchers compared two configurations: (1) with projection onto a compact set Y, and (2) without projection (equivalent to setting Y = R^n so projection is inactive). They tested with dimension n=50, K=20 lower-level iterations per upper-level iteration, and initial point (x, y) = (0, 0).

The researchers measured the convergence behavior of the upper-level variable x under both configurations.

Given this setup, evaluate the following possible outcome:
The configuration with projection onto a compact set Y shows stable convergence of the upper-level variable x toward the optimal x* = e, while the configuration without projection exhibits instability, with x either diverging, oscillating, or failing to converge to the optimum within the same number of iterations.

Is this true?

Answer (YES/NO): NO